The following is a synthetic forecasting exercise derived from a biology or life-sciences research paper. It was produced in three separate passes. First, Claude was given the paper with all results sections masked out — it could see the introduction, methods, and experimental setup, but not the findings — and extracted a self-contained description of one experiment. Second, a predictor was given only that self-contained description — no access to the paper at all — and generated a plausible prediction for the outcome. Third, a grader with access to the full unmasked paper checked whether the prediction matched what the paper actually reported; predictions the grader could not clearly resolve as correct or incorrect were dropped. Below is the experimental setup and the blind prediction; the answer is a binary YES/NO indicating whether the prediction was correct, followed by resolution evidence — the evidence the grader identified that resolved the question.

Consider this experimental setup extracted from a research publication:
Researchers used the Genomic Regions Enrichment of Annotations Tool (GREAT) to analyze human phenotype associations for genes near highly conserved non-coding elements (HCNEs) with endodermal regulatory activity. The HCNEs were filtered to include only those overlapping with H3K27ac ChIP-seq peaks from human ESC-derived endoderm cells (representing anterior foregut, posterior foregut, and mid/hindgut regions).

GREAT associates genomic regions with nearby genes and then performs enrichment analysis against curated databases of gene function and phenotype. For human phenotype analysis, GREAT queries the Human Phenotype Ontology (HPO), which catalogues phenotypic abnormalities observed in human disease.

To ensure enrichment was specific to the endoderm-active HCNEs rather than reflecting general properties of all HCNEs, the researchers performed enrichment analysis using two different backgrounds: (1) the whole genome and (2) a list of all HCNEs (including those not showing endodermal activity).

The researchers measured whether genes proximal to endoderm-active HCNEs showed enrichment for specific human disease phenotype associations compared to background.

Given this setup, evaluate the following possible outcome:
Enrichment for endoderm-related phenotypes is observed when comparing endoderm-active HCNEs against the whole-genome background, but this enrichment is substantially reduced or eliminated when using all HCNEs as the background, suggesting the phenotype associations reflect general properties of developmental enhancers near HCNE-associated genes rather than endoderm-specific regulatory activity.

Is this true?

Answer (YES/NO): NO